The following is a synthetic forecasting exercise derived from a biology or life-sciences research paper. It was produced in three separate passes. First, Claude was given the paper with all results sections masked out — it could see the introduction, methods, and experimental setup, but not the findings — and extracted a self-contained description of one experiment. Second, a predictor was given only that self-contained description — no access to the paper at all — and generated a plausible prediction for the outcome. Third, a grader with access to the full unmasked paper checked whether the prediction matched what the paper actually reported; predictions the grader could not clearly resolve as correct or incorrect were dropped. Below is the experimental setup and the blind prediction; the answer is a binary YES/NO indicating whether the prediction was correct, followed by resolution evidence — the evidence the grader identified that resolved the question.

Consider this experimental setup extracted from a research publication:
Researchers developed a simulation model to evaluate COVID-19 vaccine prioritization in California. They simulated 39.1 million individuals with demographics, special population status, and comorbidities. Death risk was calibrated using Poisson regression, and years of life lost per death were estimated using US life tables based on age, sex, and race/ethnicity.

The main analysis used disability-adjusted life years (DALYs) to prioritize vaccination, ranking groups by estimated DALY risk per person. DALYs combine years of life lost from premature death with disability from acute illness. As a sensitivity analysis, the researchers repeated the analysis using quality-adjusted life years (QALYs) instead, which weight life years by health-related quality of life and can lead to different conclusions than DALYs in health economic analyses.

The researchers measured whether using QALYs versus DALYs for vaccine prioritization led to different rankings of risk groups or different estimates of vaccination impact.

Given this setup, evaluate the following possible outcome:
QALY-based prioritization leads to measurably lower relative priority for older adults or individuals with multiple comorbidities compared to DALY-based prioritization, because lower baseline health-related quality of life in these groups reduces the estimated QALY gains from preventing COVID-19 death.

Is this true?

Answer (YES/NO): NO